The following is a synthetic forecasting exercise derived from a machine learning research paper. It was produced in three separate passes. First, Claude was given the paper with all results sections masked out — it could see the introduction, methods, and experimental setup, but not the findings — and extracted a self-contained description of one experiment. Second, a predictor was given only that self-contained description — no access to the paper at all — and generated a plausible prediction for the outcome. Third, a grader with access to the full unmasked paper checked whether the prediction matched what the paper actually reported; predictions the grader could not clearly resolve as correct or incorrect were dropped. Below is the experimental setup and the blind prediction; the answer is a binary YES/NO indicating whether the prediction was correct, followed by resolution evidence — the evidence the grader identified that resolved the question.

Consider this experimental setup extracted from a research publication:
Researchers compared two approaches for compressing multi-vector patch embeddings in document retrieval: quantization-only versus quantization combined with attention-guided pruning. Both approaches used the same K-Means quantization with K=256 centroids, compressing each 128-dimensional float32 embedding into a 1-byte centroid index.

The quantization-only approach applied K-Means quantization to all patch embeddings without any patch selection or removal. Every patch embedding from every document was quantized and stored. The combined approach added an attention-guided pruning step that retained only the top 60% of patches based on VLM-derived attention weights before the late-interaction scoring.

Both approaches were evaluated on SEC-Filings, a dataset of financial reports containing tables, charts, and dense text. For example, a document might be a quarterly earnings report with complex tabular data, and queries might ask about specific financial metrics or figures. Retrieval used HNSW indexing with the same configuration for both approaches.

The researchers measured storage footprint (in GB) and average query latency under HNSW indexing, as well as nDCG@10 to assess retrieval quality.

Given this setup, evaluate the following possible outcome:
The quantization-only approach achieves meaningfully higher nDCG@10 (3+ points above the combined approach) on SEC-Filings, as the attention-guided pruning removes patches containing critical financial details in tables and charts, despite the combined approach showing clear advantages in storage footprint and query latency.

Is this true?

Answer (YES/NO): NO